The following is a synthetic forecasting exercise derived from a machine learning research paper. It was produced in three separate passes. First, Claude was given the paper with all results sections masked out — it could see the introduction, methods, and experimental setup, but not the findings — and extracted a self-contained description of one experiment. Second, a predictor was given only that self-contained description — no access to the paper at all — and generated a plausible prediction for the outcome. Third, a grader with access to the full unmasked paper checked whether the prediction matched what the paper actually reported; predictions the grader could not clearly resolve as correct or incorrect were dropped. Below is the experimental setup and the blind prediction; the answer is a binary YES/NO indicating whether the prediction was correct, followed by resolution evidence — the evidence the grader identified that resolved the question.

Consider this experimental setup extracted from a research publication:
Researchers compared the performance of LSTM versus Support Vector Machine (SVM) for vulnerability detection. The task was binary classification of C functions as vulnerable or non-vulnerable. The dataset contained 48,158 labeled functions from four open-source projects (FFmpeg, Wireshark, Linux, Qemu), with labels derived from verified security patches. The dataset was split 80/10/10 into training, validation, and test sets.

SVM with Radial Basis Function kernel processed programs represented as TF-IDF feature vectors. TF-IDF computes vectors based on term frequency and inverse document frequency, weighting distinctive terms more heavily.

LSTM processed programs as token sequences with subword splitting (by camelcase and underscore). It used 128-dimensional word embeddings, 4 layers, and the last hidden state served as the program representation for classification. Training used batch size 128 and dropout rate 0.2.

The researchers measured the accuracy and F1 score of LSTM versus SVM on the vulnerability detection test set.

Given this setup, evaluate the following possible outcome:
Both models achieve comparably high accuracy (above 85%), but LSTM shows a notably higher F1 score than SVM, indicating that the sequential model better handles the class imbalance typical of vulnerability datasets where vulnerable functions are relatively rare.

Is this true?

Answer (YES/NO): NO